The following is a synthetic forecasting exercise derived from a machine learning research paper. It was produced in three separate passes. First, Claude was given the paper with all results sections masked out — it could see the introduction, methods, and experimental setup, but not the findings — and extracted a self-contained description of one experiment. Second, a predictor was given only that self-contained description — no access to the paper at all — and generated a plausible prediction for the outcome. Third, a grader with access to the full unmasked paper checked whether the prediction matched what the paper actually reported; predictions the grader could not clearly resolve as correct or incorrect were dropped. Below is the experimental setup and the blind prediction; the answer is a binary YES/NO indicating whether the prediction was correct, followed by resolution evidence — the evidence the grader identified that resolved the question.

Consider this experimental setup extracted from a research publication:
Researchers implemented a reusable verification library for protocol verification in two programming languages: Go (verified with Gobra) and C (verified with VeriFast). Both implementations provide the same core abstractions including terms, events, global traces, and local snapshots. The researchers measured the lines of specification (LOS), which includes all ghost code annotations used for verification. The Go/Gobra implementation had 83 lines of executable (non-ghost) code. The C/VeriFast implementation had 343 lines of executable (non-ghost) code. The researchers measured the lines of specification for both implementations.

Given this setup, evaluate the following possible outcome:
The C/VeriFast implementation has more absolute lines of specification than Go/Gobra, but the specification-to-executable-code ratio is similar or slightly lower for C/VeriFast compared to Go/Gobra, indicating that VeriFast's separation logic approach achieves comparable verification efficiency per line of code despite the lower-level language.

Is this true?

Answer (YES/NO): NO